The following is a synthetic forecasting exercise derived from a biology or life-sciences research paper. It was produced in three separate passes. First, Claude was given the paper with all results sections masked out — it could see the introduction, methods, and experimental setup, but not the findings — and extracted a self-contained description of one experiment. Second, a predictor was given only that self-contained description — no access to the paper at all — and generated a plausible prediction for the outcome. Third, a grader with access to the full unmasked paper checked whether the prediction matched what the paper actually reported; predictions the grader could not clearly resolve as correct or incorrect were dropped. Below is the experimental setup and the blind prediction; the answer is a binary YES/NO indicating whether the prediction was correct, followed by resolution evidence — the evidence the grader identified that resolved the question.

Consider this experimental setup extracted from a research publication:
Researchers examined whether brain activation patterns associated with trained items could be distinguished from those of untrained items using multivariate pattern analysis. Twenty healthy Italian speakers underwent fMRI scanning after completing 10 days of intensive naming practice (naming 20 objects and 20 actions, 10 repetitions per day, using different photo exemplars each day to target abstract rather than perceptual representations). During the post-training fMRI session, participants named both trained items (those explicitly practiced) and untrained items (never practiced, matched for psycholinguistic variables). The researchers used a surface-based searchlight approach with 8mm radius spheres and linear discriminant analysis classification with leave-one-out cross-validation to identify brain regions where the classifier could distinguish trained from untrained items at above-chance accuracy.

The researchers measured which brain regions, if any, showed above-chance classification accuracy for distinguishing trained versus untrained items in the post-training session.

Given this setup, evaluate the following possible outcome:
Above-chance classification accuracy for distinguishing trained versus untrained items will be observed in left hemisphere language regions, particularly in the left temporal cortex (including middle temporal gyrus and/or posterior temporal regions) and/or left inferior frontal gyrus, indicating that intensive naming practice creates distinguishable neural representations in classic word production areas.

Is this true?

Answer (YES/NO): YES